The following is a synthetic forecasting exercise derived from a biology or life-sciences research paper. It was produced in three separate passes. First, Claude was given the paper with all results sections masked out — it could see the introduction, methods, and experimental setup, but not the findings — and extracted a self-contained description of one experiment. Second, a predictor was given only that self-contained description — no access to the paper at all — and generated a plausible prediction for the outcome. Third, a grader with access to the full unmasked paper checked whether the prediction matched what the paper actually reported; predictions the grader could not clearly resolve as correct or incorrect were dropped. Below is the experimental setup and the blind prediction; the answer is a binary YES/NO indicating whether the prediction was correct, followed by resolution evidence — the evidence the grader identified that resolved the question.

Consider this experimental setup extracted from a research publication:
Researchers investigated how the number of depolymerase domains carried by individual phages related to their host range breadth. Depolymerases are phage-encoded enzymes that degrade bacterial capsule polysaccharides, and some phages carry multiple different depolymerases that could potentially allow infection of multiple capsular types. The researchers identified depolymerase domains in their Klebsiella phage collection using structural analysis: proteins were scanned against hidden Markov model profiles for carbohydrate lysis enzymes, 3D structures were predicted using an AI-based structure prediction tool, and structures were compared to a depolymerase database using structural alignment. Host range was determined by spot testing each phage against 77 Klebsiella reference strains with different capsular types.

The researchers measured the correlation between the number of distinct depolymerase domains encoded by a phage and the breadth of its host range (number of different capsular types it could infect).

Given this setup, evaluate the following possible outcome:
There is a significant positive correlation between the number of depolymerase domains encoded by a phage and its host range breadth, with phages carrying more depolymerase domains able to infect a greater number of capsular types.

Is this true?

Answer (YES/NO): NO